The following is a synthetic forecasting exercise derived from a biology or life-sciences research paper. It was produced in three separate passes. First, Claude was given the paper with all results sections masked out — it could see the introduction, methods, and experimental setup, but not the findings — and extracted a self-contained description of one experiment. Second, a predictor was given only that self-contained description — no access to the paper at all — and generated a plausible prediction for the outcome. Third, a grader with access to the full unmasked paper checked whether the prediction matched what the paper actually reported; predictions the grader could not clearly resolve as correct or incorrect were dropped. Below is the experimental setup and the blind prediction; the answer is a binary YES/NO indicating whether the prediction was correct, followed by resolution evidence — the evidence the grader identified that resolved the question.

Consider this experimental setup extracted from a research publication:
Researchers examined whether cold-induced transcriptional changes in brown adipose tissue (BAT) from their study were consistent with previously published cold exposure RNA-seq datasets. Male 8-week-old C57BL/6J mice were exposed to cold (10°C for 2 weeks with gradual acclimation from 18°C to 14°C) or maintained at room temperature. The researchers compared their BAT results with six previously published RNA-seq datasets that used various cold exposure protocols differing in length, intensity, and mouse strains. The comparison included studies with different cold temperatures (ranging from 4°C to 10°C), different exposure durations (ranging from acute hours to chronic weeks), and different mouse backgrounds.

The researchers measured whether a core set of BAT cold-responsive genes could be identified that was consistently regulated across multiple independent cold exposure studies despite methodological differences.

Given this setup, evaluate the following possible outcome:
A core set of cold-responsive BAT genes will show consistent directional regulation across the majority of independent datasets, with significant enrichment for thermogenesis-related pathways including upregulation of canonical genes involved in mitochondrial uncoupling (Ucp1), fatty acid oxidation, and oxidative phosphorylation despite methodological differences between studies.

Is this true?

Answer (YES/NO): YES